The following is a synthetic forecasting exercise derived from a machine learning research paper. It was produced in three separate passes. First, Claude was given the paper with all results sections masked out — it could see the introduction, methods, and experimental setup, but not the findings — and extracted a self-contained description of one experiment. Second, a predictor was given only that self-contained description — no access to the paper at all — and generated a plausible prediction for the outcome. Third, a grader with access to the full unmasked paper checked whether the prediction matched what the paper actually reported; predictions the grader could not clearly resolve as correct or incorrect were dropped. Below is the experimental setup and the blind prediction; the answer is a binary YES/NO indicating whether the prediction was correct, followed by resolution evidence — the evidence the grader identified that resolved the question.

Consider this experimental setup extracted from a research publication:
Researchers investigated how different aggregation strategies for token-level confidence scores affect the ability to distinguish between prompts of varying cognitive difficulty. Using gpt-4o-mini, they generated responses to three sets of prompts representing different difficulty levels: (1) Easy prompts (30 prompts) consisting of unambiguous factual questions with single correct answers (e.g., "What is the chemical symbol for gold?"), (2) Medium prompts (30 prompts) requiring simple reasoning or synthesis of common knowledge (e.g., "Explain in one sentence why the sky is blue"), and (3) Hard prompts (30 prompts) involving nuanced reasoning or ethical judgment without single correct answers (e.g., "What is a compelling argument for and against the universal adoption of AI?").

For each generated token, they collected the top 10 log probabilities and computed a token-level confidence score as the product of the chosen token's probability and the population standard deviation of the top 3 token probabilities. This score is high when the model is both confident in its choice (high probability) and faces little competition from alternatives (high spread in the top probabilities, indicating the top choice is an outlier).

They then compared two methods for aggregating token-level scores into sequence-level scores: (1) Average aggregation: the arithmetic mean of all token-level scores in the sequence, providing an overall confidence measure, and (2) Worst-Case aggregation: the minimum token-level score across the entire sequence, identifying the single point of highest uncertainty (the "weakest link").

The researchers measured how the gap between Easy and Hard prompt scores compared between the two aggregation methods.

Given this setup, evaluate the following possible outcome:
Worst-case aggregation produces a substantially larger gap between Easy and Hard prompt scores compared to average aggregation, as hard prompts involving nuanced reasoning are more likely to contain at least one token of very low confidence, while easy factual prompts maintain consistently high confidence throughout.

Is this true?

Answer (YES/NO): YES